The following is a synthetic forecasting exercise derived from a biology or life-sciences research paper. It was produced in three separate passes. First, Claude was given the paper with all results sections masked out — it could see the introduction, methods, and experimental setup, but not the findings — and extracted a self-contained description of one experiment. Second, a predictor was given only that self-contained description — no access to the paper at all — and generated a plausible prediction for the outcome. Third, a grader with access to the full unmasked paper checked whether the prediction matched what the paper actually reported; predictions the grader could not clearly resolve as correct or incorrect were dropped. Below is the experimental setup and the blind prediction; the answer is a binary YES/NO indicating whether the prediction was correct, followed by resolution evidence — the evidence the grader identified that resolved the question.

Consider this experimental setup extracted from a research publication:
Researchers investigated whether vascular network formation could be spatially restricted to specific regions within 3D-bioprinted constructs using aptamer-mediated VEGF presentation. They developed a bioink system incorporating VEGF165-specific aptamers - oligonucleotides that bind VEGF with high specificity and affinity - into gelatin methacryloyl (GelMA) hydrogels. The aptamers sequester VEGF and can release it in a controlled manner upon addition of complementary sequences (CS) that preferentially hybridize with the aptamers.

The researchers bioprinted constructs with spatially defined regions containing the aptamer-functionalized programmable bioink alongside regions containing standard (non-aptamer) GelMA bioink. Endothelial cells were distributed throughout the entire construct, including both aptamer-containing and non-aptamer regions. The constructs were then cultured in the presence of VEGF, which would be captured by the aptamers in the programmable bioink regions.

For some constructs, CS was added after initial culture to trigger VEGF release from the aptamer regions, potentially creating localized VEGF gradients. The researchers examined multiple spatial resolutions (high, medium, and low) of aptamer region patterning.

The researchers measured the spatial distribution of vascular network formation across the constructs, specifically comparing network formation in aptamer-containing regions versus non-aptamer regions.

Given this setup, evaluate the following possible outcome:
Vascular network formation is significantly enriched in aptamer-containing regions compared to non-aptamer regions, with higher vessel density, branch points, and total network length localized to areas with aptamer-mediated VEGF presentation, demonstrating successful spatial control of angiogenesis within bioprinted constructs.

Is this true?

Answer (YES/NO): YES